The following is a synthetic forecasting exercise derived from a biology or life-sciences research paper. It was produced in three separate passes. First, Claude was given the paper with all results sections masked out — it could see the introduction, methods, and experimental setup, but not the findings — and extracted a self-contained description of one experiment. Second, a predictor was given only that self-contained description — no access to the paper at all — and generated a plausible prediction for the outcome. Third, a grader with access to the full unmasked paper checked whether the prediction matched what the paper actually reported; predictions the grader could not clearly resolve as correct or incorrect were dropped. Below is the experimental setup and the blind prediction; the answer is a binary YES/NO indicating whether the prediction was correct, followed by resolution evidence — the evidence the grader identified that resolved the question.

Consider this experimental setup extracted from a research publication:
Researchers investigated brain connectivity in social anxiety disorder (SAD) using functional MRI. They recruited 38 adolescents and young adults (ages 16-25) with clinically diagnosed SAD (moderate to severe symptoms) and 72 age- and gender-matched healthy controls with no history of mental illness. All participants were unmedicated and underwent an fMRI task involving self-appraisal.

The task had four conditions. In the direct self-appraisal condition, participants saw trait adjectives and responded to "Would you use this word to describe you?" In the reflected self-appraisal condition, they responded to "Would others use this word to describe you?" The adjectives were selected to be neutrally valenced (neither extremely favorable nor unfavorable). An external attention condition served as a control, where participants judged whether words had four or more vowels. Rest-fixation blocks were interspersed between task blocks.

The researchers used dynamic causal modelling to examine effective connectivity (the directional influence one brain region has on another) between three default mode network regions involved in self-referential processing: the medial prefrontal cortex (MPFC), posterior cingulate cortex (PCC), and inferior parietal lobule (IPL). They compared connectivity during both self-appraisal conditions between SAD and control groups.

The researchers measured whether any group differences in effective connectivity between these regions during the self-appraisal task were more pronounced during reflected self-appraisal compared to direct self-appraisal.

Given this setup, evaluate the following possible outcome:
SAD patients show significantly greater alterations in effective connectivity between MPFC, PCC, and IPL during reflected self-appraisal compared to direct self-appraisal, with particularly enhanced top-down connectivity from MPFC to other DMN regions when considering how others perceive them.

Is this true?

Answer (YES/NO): NO